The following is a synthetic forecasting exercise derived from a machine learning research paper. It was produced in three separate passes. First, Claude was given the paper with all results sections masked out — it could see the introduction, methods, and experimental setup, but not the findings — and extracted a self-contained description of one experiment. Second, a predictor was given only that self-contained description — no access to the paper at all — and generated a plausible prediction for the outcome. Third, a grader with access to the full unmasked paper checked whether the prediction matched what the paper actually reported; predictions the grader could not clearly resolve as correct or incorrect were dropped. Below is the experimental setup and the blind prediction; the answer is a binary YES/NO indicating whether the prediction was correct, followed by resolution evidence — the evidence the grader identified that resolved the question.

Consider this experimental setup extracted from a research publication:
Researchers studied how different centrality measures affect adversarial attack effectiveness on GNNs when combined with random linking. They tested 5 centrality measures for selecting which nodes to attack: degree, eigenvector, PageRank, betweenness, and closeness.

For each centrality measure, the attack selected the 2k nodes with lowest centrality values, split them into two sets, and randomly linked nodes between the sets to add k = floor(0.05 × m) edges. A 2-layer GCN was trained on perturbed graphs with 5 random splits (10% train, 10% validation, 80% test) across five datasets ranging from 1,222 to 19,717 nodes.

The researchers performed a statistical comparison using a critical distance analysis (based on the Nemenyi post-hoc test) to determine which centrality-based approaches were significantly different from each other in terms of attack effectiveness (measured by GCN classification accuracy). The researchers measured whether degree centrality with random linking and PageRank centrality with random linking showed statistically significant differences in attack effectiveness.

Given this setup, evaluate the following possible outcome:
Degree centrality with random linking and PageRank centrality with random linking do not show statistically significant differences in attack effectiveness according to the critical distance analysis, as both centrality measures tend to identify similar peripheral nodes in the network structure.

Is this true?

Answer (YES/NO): YES